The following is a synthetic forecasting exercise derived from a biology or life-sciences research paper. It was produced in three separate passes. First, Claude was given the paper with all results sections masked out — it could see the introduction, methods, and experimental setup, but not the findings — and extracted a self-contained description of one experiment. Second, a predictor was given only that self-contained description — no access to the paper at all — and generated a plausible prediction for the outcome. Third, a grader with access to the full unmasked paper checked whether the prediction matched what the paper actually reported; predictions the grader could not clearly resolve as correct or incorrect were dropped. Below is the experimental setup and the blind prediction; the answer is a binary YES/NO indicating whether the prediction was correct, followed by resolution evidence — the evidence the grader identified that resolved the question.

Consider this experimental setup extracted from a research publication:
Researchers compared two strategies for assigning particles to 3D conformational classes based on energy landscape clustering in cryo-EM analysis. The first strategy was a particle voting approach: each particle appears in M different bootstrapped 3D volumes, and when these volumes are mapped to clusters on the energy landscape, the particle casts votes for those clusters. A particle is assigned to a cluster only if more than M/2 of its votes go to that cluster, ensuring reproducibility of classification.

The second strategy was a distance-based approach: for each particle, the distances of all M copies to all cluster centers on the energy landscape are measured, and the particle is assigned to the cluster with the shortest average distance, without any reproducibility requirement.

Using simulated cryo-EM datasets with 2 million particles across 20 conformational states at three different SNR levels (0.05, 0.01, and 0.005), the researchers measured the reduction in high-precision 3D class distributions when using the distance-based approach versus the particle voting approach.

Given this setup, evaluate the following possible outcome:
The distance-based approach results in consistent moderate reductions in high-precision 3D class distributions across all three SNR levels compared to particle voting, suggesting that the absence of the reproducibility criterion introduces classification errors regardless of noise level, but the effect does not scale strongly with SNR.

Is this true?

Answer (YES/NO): NO